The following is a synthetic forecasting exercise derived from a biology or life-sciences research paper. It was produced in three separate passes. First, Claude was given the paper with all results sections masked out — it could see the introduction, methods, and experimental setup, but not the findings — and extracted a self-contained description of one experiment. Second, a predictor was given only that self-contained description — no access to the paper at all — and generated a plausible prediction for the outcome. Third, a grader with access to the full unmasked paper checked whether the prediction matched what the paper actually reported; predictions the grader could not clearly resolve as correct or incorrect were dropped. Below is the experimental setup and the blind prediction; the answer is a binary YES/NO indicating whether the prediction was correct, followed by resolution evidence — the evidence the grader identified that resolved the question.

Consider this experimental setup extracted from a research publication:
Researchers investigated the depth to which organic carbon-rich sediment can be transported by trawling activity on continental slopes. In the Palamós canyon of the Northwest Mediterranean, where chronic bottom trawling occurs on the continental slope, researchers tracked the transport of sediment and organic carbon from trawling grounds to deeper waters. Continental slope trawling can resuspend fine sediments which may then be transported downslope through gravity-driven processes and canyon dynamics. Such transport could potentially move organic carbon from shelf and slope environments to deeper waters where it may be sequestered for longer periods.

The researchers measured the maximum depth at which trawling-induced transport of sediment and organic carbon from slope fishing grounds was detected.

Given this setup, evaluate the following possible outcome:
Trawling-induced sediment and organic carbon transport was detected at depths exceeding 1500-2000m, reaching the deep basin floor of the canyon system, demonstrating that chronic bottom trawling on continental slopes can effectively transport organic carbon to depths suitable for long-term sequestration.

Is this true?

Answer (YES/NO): NO